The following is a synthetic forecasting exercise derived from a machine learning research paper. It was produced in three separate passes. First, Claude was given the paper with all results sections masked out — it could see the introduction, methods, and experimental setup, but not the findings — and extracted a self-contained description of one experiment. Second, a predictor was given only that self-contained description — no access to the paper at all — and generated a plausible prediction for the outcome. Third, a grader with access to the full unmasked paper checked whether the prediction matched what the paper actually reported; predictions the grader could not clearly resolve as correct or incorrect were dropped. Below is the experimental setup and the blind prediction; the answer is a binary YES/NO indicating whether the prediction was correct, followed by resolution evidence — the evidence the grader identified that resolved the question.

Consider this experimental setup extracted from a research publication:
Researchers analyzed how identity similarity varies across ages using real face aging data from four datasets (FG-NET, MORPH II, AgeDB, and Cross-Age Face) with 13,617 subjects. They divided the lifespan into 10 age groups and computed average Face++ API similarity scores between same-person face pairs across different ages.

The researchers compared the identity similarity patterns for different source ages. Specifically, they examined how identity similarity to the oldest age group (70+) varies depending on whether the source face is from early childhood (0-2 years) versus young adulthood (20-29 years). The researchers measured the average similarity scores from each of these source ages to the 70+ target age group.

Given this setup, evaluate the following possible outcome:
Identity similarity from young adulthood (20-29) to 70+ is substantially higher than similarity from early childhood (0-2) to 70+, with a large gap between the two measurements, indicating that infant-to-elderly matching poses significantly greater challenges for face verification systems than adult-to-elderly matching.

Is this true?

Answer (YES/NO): YES